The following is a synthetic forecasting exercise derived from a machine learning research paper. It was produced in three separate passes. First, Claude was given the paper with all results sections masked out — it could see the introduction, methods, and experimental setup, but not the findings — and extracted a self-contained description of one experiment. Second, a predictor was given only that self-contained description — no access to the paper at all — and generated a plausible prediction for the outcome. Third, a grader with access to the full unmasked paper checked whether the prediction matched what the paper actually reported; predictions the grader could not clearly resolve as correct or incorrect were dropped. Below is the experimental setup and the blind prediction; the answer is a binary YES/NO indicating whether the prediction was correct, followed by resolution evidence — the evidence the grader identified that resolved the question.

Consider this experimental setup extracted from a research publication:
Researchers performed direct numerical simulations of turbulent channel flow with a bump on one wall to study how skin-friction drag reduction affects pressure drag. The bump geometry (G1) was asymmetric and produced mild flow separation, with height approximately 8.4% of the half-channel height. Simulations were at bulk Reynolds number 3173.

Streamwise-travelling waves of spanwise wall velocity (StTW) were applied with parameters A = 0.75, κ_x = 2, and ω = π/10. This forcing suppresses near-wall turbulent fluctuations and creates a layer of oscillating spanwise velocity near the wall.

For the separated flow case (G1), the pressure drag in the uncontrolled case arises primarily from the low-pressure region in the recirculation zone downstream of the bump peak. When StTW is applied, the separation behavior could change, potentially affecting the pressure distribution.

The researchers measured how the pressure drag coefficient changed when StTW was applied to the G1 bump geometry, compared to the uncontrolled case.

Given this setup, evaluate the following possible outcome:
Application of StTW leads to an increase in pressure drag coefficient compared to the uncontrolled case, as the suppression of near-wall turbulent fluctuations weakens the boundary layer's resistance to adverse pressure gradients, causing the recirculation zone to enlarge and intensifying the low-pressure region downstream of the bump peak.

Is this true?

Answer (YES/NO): NO